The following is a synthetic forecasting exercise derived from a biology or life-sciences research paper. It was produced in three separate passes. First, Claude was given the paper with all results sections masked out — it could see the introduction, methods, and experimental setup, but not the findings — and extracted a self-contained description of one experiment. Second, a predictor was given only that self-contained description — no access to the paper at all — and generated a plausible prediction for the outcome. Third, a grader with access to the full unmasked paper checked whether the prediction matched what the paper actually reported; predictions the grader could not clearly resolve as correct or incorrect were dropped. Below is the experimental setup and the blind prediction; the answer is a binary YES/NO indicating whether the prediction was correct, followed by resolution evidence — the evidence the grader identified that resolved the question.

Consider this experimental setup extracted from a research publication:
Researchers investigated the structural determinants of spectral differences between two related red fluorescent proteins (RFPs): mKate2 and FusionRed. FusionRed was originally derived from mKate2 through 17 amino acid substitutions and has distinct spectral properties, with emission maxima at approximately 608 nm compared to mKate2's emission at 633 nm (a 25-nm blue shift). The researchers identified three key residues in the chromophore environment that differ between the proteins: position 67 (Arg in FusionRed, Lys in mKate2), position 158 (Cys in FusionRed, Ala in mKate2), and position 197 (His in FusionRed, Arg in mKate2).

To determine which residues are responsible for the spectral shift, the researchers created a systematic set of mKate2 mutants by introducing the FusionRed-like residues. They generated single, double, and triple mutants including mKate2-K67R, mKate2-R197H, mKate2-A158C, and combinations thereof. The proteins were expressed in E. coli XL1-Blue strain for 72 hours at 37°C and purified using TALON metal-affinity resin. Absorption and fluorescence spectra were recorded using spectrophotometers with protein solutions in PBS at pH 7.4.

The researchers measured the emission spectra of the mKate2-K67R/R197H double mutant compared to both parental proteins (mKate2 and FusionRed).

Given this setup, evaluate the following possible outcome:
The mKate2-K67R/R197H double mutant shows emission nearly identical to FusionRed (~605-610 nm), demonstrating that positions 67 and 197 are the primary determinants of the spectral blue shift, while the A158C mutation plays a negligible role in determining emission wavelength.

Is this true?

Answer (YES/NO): YES